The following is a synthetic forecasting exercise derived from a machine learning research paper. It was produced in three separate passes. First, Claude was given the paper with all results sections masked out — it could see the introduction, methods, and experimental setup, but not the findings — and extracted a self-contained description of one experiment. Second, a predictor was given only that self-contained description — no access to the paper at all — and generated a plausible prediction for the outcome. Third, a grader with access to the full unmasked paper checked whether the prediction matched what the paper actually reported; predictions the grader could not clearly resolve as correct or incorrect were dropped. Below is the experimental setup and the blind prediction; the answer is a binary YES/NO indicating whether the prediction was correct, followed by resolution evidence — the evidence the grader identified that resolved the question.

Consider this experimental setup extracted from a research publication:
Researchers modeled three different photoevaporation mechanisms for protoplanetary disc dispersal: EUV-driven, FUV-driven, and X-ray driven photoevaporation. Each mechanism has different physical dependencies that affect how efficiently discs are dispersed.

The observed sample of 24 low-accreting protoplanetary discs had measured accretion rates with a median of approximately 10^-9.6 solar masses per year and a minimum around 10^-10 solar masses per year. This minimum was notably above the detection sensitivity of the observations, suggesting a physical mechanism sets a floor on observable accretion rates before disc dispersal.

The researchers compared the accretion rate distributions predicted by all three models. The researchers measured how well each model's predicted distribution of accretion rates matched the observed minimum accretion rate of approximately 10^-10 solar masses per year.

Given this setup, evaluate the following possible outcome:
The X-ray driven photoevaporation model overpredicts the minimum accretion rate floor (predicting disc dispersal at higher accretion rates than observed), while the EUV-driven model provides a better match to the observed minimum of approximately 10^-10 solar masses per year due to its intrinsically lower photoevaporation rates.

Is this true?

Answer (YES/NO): NO